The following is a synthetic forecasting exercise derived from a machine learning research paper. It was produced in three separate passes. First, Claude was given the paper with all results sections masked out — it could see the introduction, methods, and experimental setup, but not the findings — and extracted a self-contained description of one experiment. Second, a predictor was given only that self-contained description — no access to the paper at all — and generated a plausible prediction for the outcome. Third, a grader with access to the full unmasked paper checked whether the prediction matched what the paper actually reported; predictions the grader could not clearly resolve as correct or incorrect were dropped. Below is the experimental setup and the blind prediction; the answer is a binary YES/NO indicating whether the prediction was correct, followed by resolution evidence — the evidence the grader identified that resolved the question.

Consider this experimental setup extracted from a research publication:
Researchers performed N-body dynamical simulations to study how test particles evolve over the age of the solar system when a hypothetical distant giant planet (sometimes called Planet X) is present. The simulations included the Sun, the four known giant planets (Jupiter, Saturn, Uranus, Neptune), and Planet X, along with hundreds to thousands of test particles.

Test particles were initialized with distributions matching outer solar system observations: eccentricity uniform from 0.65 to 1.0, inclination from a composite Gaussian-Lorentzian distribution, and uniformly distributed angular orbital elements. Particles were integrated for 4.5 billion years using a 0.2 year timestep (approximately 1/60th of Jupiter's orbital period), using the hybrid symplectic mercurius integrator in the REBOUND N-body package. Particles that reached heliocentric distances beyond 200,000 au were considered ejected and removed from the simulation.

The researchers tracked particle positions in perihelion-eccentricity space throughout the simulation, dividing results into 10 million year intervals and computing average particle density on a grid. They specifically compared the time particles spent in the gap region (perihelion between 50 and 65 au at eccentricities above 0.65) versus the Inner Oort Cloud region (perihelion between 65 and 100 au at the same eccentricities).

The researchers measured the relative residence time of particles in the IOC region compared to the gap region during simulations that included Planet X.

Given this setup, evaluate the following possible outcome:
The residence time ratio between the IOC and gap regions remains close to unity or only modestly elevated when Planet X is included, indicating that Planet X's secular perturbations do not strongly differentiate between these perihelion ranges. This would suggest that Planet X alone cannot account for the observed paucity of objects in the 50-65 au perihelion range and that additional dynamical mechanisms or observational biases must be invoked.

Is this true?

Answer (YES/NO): NO